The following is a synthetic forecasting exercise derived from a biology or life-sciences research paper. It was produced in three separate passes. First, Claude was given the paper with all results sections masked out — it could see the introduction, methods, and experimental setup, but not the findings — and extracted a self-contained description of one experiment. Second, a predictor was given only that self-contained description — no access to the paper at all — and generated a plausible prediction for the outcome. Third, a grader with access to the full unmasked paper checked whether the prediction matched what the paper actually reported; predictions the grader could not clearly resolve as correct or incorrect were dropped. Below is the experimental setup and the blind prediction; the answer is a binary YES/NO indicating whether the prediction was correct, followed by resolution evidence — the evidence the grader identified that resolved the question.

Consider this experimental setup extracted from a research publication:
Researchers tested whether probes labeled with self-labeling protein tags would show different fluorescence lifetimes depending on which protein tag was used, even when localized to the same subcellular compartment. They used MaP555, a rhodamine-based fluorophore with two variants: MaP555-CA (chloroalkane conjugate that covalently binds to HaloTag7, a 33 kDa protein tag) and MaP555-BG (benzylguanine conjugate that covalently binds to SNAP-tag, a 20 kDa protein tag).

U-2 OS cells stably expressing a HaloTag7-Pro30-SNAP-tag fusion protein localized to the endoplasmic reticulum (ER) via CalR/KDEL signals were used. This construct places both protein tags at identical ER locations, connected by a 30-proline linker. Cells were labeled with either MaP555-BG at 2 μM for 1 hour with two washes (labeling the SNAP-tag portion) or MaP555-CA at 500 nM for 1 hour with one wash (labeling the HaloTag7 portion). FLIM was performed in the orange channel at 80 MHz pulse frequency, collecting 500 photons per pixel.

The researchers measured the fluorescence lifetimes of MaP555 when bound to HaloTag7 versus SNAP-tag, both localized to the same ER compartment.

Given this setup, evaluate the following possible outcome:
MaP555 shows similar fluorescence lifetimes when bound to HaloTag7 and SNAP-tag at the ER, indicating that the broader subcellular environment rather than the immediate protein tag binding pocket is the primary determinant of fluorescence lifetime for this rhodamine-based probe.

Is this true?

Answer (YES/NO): NO